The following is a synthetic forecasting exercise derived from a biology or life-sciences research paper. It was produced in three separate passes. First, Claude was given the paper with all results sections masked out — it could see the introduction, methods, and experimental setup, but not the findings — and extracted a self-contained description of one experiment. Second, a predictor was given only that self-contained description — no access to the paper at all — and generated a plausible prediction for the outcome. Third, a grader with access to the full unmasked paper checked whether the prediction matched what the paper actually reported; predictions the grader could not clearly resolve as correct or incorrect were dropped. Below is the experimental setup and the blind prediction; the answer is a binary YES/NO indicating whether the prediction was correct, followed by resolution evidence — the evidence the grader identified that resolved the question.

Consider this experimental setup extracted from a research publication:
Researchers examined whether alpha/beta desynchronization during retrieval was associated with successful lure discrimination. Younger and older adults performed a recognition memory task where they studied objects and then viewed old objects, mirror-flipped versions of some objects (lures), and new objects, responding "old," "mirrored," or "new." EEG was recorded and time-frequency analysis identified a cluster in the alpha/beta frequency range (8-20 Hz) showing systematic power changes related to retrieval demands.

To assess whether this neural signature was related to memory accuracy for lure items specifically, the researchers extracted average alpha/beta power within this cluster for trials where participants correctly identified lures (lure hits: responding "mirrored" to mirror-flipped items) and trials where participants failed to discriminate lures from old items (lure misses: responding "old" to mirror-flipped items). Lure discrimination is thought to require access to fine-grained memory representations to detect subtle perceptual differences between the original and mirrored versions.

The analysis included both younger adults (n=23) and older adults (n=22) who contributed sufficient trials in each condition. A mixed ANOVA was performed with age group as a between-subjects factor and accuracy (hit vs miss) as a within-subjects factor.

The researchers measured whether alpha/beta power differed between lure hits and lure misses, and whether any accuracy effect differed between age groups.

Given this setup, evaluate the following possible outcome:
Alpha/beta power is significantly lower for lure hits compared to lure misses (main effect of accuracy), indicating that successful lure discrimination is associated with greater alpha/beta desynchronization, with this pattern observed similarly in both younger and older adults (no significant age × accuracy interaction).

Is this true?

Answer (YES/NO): YES